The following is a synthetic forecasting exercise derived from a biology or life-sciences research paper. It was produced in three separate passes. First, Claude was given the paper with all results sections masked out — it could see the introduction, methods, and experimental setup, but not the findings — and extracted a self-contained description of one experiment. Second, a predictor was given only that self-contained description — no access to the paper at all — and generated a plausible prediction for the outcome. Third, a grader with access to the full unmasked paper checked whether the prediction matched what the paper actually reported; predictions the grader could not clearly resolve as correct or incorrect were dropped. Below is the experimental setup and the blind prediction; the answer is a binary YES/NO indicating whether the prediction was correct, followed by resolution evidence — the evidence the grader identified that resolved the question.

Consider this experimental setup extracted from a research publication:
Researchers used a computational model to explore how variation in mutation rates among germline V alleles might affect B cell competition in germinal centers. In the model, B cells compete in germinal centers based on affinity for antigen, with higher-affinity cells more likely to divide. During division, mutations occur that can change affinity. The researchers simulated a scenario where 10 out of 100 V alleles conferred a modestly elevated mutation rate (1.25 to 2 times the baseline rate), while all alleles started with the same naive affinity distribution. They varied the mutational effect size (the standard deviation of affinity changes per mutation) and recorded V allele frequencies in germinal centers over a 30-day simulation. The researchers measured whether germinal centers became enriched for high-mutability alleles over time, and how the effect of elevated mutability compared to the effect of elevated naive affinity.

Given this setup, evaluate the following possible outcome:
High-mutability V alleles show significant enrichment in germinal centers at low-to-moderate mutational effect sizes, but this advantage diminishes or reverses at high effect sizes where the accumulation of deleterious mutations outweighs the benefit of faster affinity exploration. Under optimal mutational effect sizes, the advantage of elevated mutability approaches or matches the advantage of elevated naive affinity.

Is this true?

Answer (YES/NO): NO